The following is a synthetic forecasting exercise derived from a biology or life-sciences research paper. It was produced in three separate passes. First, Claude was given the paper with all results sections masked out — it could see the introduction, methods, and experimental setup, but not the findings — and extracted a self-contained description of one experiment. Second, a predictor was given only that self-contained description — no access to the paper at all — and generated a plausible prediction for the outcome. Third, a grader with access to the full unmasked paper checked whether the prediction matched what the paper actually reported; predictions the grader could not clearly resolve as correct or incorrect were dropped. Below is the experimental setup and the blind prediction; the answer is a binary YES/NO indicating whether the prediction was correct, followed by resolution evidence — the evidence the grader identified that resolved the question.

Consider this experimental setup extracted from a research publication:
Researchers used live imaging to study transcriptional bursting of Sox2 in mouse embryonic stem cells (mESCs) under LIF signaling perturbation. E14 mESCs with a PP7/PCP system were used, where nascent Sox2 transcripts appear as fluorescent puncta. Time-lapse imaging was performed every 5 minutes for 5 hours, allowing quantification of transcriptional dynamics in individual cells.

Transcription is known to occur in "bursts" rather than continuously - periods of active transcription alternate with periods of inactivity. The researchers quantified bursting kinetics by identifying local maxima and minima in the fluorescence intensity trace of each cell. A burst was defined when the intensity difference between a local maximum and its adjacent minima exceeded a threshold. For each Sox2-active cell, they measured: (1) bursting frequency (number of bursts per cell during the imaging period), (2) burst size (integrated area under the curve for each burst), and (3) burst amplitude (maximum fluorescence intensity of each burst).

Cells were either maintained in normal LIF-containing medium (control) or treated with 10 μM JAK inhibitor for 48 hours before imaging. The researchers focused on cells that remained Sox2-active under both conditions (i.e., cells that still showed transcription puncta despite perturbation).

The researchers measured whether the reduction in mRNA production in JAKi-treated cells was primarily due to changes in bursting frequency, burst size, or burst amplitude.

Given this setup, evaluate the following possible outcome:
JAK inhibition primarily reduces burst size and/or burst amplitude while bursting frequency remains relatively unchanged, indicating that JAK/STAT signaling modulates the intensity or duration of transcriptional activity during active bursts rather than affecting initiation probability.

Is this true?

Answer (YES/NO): NO